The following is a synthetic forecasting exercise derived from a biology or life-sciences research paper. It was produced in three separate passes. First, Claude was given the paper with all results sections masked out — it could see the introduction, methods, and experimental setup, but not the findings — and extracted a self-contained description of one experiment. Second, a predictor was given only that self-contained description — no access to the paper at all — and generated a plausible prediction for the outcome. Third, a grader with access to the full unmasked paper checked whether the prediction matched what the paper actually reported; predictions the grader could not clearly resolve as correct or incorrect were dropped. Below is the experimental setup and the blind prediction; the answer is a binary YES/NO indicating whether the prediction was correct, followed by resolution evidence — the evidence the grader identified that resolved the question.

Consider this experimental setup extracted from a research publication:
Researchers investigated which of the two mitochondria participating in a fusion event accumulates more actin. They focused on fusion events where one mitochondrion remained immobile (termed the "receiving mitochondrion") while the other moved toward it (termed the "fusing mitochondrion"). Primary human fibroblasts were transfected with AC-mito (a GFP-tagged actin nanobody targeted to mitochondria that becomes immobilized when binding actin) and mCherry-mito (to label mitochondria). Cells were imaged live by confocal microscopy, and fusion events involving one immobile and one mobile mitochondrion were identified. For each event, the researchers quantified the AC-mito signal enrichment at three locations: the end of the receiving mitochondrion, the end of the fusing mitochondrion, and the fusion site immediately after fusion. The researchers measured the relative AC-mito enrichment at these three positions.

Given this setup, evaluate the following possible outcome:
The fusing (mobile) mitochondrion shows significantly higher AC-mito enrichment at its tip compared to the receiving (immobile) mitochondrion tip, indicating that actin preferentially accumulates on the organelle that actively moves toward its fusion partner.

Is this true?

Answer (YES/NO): NO